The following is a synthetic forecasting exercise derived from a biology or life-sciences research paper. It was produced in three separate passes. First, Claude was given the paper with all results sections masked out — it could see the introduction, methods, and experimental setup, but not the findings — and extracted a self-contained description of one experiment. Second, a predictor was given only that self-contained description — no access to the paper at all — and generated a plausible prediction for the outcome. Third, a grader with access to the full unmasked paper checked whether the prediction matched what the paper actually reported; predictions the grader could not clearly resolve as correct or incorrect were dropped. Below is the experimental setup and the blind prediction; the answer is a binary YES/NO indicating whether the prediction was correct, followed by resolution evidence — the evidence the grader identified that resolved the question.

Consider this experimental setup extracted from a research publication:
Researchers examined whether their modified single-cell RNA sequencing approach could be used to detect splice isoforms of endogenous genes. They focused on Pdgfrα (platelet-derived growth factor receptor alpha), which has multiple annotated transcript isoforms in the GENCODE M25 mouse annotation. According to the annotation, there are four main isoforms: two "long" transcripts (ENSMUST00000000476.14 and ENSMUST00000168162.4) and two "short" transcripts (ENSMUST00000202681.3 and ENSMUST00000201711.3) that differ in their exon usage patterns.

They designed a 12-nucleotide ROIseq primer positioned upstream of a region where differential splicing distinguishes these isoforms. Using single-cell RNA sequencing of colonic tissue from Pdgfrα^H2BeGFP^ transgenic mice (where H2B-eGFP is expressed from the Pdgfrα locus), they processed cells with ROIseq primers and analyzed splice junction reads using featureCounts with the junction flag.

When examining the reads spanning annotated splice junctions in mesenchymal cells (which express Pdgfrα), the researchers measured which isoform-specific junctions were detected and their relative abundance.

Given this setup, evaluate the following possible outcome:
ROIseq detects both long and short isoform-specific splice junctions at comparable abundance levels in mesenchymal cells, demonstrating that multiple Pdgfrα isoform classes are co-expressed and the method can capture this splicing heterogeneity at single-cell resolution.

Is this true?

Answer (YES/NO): NO